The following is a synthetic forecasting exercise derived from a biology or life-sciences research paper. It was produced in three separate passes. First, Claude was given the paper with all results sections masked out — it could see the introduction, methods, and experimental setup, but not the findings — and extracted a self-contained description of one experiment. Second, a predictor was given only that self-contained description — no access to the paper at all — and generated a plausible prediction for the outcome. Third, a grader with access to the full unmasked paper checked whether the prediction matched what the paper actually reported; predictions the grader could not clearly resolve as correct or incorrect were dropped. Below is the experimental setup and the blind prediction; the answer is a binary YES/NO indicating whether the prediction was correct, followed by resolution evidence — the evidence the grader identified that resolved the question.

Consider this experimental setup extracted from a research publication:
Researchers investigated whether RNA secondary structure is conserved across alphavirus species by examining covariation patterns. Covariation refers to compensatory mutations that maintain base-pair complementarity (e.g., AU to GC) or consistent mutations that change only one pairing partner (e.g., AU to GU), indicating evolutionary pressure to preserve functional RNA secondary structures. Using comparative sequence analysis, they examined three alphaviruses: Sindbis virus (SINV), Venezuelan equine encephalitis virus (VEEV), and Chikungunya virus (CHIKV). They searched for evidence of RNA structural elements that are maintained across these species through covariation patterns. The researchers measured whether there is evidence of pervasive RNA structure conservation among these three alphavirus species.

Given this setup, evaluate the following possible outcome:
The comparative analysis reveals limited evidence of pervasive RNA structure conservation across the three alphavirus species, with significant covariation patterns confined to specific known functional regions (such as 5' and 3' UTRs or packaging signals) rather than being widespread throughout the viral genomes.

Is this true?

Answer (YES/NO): NO